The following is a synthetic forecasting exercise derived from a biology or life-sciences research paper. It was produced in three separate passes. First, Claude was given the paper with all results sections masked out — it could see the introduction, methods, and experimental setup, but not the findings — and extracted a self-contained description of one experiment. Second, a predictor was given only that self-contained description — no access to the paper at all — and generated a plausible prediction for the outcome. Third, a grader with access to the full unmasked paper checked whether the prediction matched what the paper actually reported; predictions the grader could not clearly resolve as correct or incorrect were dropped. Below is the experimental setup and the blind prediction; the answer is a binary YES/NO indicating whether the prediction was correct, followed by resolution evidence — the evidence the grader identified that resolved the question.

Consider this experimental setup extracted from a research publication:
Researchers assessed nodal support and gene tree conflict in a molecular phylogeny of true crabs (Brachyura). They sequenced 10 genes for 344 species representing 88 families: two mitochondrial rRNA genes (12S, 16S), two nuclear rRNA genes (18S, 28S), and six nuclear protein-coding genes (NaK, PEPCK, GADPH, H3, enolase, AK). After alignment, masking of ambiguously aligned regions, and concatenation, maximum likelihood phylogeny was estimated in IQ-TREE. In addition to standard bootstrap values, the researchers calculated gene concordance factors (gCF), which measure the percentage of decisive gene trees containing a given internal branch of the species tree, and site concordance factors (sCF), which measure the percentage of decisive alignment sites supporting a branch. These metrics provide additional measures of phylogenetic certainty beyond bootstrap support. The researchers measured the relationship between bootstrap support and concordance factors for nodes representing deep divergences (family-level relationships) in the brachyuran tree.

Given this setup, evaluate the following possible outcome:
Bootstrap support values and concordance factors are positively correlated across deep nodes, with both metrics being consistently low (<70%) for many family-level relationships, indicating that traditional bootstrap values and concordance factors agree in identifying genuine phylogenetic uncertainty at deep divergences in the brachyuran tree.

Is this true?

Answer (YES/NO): NO